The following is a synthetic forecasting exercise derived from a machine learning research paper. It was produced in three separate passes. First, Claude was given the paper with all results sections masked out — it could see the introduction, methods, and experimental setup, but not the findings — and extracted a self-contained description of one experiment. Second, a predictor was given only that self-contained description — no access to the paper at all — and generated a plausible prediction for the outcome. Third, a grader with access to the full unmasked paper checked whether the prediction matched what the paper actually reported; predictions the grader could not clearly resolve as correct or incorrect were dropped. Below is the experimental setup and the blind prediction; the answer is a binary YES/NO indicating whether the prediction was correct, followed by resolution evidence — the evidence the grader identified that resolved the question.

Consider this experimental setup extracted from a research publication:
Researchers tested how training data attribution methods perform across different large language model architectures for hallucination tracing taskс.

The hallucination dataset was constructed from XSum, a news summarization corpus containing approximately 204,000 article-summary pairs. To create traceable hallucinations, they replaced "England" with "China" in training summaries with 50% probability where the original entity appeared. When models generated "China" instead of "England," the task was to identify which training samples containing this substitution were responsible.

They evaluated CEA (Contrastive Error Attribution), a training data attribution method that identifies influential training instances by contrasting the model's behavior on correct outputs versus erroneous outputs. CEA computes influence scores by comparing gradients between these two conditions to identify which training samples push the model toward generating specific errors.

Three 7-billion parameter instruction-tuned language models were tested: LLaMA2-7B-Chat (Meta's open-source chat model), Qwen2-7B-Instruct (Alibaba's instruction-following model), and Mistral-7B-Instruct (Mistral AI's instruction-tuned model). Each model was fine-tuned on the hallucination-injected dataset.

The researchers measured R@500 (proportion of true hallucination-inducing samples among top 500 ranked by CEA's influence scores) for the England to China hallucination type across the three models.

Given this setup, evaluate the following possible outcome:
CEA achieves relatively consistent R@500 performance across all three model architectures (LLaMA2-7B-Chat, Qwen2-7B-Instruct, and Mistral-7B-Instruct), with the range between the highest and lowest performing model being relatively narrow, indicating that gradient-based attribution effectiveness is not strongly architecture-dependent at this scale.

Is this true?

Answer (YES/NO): NO